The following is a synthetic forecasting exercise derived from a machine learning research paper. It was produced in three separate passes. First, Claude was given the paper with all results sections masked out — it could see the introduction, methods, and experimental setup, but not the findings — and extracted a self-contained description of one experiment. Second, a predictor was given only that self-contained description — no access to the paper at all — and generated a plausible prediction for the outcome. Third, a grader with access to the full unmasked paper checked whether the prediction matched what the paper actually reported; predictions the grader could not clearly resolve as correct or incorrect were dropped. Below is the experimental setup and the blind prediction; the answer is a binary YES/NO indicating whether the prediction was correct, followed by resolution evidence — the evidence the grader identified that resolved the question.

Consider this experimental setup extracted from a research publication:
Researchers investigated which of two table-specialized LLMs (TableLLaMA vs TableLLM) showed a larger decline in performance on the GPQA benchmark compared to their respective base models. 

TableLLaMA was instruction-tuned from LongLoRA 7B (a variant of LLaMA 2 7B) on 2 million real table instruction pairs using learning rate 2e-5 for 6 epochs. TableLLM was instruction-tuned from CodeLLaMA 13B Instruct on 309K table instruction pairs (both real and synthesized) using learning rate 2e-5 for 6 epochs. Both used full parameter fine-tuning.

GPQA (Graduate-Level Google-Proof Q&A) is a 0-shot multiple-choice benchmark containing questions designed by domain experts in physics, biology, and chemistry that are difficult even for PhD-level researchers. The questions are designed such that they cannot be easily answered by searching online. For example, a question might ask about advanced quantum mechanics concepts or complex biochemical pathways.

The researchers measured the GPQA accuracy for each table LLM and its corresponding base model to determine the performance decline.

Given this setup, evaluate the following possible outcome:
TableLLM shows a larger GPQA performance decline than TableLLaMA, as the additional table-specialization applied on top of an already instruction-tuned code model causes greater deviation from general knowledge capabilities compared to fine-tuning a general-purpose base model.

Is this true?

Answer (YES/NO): YES